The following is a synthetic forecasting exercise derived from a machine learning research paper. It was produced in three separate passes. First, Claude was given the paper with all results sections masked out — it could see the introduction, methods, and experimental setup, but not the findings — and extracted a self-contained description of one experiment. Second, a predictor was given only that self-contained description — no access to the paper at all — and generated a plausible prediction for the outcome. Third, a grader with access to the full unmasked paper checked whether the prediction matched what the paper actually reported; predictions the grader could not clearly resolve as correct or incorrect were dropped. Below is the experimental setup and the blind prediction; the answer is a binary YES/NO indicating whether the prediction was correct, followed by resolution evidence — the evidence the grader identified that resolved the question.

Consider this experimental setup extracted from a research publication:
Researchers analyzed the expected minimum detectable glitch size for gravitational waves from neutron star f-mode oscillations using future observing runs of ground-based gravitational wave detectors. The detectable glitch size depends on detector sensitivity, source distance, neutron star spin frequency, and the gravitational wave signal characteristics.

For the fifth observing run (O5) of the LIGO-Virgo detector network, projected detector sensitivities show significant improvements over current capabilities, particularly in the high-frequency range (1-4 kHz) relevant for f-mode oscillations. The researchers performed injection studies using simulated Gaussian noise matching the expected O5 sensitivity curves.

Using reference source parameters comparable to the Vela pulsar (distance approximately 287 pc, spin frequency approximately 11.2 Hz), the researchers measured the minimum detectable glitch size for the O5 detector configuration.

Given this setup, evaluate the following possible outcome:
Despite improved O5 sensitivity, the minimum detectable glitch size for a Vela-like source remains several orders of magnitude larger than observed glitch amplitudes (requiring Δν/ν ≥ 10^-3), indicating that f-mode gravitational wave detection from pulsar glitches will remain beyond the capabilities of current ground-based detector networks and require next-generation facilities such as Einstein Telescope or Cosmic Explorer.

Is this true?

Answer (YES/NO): NO